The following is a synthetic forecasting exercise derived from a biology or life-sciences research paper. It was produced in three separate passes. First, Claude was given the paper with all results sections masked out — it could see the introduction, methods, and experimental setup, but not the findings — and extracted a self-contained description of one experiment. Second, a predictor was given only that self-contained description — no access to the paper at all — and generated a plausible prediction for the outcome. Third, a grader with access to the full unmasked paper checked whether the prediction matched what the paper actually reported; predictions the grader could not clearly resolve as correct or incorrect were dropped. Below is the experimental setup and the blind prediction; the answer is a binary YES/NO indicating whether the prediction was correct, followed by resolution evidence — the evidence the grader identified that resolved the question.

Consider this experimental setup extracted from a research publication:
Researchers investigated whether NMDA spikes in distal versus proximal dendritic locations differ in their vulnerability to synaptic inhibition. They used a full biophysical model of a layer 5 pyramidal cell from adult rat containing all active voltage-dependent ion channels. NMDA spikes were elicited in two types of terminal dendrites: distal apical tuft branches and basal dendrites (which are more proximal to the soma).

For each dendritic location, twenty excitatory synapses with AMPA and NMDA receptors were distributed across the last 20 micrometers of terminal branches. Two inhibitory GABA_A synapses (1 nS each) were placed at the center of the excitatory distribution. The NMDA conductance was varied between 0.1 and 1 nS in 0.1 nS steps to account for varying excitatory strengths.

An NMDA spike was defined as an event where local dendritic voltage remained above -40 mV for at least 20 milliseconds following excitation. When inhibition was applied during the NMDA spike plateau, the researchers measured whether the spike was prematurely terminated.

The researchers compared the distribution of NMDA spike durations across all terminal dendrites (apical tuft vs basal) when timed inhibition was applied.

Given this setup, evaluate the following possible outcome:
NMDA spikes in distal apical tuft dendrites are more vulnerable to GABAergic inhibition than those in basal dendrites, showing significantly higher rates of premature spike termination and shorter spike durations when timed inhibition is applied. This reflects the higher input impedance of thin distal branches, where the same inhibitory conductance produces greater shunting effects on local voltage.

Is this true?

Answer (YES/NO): NO